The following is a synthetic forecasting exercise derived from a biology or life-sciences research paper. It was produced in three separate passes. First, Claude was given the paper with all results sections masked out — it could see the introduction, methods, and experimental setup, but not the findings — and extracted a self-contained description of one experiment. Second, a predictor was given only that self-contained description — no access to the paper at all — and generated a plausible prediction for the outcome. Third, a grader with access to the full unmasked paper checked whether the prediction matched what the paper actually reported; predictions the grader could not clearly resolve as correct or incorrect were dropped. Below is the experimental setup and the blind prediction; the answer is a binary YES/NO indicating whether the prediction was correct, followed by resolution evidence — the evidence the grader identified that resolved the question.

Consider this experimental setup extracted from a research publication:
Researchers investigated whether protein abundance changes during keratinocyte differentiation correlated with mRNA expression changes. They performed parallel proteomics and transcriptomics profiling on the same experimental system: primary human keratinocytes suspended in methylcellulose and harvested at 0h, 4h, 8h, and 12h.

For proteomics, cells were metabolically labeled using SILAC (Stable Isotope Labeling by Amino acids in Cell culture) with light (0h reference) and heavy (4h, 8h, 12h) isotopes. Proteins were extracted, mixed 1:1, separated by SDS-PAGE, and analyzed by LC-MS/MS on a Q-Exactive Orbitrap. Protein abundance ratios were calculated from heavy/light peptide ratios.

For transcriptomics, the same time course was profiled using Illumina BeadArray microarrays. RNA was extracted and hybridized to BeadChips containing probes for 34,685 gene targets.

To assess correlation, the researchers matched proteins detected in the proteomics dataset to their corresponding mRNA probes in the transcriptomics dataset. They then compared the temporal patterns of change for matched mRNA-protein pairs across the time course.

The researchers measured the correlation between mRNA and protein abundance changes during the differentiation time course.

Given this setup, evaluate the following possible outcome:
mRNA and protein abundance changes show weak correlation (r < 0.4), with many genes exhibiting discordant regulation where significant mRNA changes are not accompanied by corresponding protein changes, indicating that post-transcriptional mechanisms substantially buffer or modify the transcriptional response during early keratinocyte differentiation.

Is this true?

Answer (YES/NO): YES